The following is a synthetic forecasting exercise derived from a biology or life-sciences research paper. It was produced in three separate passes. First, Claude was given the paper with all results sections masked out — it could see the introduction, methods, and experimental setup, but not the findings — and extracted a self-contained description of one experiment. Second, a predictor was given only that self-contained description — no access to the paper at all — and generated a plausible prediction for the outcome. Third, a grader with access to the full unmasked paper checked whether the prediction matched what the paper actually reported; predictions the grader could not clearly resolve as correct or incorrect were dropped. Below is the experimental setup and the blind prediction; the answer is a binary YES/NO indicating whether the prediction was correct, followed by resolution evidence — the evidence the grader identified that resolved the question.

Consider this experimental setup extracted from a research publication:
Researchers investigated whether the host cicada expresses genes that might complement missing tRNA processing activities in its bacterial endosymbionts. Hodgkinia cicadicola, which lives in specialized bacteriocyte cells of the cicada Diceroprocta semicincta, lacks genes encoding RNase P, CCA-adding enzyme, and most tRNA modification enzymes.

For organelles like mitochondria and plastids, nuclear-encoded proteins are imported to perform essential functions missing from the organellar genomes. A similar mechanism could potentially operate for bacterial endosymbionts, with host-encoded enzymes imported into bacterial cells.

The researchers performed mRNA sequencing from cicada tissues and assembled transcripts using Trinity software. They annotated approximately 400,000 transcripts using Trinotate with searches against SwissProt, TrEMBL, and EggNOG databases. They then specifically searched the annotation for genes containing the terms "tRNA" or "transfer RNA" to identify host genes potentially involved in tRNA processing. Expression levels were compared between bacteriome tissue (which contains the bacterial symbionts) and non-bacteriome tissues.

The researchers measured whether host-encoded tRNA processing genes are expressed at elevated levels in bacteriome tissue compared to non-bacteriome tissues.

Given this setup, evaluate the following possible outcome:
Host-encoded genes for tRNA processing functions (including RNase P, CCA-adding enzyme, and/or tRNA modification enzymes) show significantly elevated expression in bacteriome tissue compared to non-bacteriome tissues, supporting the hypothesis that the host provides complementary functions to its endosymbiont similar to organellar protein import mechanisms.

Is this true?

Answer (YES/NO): YES